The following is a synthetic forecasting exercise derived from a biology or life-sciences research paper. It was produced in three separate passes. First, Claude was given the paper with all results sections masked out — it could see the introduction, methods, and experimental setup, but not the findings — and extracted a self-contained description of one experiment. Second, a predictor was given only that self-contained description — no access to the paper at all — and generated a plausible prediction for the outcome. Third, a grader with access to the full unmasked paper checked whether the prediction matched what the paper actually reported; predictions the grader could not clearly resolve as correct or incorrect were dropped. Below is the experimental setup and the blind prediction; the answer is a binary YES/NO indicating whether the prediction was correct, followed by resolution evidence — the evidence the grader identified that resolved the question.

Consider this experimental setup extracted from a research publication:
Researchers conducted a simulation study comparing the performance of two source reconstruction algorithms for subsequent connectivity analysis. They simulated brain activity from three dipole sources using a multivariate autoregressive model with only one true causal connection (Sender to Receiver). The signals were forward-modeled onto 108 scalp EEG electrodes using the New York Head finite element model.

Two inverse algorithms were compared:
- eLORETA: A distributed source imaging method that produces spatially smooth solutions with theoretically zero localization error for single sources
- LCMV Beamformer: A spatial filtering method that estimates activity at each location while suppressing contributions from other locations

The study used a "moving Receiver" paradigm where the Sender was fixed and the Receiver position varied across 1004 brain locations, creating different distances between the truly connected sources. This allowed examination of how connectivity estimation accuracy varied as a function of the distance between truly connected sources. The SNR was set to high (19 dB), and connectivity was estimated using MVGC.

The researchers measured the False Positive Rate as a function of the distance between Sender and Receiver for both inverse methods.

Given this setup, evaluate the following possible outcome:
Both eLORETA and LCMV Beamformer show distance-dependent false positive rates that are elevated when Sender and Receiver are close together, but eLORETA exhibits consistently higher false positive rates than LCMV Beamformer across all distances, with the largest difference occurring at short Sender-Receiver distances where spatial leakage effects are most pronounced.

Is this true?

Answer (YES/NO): NO